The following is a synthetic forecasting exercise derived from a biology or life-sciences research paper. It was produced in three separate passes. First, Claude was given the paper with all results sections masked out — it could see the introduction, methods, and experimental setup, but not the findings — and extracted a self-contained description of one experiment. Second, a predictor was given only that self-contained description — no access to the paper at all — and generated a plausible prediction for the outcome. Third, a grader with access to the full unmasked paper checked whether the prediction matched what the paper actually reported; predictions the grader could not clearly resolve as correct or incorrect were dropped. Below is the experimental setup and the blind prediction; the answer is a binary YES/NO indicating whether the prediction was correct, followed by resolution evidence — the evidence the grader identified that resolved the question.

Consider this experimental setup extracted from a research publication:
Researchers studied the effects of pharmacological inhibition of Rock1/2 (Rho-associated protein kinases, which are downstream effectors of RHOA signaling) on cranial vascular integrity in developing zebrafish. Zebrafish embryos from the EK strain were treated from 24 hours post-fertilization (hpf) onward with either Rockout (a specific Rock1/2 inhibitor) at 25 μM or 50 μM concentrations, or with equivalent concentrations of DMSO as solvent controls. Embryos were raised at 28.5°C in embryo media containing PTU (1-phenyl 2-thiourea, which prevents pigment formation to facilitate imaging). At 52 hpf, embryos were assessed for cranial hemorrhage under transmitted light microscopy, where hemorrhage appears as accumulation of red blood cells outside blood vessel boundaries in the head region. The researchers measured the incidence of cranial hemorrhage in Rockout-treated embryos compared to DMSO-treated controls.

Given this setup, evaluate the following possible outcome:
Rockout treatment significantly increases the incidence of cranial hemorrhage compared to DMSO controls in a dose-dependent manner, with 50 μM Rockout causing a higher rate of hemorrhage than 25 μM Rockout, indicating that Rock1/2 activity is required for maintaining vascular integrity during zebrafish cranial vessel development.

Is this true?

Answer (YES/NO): YES